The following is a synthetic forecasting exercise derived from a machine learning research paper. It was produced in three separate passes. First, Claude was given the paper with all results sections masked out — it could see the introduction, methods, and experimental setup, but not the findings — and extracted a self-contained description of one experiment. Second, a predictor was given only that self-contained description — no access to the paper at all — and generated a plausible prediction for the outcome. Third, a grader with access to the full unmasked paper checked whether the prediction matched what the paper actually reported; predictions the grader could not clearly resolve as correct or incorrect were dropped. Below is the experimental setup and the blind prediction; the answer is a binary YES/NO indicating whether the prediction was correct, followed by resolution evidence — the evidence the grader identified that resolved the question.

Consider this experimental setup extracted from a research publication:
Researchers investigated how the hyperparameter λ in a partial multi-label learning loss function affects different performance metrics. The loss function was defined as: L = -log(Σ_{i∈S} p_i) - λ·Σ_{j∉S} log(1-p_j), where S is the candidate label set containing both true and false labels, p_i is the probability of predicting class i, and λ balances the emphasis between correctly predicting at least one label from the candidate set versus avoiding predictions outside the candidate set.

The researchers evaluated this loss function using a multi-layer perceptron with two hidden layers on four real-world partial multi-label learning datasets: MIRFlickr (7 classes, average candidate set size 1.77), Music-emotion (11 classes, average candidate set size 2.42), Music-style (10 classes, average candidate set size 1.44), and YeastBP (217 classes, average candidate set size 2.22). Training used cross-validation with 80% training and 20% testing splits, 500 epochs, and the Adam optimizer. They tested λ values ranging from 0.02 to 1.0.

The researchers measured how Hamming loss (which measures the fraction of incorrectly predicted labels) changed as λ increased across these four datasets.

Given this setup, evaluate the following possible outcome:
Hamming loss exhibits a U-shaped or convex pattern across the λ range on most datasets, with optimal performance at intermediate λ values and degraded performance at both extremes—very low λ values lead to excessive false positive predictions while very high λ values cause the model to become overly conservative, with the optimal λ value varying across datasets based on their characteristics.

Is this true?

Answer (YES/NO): NO